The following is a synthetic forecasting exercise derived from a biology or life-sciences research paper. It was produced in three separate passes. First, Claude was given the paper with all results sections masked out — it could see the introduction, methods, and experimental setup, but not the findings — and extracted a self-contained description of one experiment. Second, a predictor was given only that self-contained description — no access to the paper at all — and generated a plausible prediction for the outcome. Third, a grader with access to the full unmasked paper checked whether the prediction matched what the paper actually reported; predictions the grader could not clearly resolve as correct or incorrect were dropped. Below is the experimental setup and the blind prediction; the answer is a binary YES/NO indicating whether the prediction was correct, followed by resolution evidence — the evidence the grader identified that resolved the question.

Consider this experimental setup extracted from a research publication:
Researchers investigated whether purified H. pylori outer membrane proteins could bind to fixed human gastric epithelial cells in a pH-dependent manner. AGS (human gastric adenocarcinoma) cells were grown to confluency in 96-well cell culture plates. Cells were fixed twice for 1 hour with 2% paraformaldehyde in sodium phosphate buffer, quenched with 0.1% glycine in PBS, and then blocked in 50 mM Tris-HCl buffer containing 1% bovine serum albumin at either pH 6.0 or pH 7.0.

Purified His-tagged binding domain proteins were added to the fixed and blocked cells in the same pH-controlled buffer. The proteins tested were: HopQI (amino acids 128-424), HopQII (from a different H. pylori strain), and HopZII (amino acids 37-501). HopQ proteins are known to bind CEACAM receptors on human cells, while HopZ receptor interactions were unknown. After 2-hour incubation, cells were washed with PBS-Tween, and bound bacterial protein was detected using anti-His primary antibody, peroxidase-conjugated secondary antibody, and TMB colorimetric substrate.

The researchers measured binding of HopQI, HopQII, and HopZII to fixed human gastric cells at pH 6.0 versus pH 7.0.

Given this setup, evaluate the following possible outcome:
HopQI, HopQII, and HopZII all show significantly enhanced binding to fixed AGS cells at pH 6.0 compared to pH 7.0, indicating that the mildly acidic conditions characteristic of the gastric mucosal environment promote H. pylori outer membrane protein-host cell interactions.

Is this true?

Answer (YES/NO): NO